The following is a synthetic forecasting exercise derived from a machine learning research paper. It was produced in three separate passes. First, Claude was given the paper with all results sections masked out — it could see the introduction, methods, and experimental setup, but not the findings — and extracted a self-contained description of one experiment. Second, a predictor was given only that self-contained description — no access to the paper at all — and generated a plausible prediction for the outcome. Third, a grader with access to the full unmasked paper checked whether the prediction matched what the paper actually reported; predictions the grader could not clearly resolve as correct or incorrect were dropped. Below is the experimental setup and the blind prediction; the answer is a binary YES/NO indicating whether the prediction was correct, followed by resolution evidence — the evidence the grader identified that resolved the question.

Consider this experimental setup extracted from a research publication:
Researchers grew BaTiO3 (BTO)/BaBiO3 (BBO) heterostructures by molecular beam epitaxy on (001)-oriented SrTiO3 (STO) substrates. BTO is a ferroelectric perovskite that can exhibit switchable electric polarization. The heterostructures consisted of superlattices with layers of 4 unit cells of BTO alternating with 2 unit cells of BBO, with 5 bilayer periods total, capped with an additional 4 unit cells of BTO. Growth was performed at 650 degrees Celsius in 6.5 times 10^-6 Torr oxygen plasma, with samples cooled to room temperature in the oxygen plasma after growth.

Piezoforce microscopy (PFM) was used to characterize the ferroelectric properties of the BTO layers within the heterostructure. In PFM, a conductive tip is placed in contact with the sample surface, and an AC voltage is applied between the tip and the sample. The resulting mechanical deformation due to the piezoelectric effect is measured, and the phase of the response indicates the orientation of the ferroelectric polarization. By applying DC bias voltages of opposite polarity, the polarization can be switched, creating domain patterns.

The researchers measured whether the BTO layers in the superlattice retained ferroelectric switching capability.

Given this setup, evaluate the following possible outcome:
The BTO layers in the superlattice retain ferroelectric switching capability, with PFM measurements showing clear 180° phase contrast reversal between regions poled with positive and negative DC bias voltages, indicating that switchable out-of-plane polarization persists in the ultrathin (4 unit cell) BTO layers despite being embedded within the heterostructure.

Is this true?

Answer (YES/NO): YES